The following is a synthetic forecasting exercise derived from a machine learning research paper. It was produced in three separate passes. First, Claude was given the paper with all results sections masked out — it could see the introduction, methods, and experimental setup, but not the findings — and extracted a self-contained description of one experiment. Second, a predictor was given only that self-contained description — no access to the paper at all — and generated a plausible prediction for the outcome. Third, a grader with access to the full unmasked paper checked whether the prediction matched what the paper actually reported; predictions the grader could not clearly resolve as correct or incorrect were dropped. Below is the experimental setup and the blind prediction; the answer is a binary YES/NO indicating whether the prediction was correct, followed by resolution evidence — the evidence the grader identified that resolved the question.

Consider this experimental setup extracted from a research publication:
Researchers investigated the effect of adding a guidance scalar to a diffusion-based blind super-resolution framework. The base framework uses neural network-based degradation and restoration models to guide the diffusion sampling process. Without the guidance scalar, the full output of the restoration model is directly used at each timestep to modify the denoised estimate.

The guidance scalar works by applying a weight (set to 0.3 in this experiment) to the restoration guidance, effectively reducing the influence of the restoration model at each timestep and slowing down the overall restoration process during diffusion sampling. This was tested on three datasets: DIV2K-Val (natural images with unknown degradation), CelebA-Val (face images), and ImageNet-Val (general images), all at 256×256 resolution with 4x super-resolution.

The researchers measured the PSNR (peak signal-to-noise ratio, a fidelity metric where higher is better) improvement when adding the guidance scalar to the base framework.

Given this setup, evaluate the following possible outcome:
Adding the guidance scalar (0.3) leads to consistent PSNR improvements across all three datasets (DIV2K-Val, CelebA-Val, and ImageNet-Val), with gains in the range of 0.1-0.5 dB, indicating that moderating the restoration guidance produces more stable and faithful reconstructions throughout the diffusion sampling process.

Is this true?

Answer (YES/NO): NO